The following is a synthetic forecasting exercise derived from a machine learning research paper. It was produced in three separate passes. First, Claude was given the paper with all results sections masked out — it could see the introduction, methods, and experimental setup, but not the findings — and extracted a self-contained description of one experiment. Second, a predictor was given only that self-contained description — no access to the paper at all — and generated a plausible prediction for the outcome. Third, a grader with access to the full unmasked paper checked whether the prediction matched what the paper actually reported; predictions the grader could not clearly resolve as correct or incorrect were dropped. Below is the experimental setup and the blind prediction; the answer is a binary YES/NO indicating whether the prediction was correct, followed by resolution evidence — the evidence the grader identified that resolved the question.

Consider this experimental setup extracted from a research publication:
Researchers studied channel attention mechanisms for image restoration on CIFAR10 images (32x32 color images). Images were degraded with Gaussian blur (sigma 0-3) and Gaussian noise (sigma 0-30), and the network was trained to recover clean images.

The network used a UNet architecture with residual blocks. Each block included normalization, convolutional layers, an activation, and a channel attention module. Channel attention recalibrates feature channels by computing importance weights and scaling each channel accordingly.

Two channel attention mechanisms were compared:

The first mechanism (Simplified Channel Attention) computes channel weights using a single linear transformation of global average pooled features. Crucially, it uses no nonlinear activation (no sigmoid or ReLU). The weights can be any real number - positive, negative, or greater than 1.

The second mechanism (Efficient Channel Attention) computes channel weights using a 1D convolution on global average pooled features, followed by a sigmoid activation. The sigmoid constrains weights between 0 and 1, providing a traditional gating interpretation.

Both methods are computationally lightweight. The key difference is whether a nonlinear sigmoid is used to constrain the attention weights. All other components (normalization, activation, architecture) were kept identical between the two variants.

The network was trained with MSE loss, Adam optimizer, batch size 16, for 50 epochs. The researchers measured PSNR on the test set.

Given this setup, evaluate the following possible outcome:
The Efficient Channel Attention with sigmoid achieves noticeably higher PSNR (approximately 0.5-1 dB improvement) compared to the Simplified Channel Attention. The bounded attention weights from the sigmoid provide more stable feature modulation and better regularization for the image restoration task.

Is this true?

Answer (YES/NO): NO